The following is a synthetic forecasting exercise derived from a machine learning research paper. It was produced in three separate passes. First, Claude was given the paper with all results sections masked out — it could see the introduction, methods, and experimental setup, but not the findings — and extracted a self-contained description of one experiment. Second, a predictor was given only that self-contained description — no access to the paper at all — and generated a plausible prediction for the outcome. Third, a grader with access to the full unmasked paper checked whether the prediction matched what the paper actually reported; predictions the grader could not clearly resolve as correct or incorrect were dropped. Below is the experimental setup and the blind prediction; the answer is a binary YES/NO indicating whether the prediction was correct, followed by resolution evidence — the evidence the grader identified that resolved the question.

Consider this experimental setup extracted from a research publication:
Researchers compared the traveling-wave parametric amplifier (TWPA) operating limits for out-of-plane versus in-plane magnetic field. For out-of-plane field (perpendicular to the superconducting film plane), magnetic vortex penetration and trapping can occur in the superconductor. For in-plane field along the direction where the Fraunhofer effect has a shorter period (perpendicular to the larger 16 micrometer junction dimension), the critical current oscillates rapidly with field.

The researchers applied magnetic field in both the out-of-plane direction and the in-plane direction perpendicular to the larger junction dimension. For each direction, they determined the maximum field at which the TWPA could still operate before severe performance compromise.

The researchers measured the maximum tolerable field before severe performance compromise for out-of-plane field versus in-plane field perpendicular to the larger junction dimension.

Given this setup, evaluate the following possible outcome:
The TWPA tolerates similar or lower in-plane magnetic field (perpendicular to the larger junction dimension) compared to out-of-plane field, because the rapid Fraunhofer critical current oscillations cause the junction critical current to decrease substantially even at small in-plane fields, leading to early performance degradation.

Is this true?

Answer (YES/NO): YES